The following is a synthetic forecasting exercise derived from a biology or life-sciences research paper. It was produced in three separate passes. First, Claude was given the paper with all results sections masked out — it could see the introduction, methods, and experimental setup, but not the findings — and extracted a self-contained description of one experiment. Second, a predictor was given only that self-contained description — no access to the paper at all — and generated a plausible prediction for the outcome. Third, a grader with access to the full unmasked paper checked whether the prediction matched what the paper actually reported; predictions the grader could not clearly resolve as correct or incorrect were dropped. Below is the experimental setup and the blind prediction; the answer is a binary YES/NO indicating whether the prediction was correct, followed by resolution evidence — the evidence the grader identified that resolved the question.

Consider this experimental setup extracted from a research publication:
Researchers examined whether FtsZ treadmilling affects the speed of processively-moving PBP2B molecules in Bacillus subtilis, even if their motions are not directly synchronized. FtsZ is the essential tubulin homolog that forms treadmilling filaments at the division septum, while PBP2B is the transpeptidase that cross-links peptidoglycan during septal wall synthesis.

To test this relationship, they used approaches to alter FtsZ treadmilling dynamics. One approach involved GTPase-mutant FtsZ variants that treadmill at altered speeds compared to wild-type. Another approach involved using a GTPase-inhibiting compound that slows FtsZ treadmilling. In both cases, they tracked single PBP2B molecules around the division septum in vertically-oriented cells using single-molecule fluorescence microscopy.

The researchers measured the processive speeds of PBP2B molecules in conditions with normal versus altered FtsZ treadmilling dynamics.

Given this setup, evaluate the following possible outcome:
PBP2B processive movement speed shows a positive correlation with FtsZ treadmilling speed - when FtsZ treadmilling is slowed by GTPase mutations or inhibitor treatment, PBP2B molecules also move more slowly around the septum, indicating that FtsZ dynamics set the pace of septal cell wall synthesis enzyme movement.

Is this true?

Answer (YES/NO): NO